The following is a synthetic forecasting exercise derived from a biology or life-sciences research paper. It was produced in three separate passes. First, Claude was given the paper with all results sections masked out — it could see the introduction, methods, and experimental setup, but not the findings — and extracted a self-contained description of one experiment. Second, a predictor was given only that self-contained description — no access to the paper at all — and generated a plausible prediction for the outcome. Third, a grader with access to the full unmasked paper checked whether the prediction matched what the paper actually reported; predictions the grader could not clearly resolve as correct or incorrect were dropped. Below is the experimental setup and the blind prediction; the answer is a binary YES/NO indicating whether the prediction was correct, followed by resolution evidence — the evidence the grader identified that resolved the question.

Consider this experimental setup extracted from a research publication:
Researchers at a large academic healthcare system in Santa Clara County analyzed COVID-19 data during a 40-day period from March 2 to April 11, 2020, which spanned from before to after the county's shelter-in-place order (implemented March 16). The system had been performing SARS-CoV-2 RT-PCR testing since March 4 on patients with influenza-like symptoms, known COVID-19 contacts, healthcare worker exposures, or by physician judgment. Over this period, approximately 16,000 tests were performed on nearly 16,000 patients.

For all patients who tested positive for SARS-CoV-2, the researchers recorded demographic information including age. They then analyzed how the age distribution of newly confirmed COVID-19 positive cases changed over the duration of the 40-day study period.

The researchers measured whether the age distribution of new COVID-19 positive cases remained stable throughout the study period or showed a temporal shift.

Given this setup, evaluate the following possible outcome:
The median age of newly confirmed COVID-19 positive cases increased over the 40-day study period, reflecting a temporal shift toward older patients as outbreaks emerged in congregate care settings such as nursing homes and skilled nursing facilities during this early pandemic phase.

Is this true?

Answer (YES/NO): NO